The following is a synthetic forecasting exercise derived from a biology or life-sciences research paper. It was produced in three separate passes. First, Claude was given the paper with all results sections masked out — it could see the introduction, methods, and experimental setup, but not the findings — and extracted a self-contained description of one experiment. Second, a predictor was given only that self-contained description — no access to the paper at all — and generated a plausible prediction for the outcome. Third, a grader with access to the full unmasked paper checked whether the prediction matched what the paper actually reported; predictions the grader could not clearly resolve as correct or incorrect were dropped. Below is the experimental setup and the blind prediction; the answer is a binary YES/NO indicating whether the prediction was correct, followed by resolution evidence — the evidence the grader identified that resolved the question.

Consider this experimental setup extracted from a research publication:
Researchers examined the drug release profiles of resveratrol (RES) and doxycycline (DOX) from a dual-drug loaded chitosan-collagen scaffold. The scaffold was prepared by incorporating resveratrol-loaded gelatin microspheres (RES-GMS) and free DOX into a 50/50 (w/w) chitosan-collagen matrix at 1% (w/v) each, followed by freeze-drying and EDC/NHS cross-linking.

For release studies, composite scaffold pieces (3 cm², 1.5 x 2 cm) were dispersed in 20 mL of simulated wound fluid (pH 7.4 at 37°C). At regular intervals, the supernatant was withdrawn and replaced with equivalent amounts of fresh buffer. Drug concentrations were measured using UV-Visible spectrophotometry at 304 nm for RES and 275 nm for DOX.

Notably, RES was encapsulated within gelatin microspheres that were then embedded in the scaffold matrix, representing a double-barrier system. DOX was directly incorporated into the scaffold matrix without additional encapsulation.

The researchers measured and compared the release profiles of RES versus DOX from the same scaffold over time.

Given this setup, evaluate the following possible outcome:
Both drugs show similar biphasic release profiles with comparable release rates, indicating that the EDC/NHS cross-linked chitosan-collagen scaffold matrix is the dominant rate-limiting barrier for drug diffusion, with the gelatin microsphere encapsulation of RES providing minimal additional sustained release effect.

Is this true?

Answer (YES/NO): NO